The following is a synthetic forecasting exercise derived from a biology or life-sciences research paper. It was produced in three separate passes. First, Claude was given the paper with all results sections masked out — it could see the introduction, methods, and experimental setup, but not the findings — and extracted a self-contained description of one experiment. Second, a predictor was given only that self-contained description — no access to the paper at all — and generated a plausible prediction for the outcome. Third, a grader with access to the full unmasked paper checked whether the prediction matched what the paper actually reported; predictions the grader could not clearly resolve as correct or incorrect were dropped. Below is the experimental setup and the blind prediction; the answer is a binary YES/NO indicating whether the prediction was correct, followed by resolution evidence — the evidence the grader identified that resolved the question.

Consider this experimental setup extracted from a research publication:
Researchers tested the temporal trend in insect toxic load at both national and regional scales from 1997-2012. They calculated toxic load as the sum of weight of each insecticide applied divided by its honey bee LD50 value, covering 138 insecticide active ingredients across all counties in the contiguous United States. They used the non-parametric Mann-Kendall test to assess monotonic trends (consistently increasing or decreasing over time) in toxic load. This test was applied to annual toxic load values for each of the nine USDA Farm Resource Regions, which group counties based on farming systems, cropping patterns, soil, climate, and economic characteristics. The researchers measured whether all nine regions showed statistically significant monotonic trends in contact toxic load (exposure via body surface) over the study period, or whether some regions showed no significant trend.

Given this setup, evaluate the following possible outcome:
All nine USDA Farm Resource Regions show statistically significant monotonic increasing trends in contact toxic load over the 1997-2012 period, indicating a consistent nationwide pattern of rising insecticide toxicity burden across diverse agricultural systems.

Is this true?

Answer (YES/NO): NO